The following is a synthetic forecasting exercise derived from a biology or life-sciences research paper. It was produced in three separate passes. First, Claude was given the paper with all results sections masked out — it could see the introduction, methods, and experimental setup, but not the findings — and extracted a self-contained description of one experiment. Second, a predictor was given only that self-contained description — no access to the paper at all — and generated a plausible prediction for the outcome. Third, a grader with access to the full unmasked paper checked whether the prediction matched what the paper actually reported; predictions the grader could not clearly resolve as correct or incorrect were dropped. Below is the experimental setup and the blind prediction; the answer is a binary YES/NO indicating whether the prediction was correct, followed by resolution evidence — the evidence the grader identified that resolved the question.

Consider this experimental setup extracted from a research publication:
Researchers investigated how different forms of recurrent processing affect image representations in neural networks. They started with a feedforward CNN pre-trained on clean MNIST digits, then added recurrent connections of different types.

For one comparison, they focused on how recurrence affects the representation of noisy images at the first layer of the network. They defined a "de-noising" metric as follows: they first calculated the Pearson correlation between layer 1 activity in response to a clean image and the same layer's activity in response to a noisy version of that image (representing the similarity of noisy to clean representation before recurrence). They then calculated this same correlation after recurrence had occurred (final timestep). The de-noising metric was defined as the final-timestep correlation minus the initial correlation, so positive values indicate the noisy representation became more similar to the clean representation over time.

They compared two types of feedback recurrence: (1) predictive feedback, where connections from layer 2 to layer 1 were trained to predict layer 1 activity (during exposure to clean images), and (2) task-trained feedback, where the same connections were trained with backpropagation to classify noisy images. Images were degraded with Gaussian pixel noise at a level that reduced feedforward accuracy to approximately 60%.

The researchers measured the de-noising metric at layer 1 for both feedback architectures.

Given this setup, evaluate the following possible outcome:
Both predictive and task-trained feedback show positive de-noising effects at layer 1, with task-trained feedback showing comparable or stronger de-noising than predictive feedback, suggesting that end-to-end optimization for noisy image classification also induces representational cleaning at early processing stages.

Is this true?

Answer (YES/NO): NO